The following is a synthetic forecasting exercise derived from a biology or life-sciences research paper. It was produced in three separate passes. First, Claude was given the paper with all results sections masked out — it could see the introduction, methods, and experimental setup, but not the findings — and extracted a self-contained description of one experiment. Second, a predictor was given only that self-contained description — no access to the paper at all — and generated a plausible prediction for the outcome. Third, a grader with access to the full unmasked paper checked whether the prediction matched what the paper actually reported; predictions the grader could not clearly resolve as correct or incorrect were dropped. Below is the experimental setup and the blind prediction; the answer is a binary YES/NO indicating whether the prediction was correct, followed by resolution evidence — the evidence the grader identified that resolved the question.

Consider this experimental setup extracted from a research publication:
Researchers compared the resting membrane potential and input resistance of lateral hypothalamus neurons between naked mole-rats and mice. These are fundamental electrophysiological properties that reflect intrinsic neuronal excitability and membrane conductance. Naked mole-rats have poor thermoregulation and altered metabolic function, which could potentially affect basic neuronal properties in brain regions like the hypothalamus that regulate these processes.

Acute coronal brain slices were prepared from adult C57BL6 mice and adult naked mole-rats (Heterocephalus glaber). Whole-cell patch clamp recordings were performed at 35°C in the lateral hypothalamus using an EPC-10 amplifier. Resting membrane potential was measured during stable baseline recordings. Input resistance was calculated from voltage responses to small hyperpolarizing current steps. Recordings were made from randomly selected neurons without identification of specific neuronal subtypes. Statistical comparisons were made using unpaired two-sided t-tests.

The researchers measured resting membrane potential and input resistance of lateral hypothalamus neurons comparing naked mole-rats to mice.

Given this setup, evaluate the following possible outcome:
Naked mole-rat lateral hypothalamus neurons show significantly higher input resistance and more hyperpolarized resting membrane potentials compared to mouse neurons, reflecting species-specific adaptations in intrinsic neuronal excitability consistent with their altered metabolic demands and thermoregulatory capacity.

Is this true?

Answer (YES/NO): NO